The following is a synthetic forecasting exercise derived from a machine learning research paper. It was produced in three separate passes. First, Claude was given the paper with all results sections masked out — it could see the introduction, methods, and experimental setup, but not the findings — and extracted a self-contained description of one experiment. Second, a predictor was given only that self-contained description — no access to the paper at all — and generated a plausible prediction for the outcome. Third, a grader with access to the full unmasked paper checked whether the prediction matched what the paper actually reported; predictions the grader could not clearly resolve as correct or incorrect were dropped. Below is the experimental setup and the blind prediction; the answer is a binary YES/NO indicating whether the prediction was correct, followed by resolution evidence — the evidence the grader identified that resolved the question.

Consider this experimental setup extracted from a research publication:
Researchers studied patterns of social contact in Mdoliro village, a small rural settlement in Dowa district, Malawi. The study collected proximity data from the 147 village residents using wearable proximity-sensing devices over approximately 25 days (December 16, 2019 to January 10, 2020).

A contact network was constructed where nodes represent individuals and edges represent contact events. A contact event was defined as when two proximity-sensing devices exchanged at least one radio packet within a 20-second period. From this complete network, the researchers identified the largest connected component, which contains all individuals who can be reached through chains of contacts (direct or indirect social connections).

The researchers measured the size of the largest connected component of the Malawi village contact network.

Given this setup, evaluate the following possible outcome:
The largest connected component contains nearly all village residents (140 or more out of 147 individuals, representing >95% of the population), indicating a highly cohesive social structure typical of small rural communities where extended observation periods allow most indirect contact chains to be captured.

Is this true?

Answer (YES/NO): NO